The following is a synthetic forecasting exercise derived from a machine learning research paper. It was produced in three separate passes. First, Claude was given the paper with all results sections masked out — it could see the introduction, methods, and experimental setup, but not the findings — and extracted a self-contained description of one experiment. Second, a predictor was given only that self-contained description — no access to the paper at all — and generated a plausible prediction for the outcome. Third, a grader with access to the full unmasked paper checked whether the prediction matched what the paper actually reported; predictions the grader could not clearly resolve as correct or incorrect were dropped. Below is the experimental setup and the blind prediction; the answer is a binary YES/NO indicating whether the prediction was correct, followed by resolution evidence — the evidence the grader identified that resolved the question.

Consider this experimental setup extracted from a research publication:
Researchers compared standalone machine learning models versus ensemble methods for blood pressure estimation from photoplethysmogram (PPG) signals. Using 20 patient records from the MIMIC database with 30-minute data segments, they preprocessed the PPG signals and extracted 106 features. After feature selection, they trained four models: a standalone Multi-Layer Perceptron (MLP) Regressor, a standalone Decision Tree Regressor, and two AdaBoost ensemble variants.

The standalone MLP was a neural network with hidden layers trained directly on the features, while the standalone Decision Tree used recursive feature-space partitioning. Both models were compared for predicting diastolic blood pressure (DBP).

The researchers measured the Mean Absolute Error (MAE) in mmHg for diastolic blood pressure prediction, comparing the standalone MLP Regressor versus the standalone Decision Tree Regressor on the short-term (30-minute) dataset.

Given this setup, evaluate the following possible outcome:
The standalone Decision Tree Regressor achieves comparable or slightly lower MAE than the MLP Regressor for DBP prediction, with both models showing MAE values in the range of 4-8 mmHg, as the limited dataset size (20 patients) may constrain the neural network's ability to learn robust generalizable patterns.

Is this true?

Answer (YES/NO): NO